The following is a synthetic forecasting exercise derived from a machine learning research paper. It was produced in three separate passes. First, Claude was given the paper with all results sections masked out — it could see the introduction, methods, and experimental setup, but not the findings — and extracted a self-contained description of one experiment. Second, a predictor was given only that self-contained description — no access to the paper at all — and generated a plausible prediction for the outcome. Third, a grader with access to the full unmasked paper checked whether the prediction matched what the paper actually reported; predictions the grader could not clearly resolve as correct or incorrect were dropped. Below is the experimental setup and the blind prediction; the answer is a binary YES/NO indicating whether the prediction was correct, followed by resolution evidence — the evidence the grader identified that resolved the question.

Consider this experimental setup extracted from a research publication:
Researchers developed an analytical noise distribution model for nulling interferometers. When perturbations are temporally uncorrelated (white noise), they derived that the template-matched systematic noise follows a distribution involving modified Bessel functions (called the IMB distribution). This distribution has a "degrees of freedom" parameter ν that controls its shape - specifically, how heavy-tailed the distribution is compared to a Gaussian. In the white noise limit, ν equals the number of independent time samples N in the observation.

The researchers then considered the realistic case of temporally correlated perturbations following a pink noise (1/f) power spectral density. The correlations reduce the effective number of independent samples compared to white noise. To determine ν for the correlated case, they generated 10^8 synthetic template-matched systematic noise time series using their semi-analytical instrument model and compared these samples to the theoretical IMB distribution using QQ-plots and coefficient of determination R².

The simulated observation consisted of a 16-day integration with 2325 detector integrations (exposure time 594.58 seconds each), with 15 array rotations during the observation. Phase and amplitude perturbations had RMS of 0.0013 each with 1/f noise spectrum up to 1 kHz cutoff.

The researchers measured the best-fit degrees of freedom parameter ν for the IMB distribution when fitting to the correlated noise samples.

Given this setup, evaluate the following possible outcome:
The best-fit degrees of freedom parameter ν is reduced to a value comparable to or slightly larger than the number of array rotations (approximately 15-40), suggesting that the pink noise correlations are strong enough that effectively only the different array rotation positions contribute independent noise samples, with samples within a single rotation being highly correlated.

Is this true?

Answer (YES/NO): YES